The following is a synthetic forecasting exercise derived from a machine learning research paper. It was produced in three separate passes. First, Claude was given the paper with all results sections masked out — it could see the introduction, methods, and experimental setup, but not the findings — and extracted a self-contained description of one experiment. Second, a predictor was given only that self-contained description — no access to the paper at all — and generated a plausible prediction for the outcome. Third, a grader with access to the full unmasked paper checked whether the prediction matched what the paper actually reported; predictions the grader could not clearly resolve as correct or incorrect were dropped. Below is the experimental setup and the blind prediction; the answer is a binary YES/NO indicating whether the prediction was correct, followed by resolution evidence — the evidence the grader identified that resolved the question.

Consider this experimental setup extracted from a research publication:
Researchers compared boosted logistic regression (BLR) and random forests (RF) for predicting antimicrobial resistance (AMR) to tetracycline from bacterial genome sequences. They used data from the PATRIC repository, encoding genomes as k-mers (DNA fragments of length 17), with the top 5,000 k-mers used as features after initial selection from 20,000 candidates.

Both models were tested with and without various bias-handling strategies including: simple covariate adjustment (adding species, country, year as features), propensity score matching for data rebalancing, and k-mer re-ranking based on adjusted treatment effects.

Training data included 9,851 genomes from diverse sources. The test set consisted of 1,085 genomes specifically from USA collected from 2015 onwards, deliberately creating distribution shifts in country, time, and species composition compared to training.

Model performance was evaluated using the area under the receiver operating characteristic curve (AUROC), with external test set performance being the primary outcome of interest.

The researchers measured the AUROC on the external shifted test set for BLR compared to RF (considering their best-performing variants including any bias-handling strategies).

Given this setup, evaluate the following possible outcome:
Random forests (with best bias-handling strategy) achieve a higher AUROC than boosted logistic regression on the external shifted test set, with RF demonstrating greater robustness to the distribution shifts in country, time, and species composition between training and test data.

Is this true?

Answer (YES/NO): NO